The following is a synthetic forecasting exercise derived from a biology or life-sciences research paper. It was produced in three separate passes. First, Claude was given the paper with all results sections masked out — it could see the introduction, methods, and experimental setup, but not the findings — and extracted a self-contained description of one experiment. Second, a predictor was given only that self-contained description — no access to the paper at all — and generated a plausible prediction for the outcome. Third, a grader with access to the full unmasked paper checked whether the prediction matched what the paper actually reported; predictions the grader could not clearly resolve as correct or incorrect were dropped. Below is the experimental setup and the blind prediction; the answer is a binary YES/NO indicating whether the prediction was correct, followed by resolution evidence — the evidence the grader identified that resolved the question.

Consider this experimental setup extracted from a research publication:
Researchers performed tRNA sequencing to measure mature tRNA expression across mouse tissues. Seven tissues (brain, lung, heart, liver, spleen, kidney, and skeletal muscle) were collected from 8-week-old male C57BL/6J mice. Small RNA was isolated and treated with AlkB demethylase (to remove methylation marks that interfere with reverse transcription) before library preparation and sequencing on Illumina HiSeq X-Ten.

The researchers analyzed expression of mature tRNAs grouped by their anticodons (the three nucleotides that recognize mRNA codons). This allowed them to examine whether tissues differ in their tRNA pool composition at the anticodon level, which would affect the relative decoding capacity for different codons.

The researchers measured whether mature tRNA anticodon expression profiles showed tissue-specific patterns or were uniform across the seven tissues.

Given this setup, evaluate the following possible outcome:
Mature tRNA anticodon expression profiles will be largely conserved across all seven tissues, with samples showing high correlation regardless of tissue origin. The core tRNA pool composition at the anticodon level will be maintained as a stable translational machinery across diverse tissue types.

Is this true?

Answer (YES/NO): YES